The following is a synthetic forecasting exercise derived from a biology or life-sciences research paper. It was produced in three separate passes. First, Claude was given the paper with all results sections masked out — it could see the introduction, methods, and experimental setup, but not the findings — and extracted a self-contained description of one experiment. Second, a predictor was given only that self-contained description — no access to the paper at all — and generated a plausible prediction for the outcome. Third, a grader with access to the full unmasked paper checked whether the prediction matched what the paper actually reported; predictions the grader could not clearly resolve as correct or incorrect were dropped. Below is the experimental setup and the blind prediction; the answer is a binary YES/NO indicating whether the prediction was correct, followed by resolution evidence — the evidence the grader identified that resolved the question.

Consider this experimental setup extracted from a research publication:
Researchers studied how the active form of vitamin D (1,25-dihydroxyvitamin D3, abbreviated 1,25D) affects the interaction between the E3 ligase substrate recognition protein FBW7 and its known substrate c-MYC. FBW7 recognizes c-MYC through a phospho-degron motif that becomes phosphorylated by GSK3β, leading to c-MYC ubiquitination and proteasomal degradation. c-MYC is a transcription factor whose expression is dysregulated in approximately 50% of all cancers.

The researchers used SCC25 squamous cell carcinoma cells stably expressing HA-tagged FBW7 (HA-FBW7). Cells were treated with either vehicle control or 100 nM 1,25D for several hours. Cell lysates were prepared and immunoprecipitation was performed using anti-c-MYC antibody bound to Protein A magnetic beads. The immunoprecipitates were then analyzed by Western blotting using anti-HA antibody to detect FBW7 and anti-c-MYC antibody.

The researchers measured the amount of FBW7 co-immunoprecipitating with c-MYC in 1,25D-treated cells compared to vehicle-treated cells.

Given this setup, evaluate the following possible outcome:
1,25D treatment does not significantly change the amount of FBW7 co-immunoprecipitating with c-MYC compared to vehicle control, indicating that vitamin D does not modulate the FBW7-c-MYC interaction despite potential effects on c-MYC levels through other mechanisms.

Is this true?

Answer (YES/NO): NO